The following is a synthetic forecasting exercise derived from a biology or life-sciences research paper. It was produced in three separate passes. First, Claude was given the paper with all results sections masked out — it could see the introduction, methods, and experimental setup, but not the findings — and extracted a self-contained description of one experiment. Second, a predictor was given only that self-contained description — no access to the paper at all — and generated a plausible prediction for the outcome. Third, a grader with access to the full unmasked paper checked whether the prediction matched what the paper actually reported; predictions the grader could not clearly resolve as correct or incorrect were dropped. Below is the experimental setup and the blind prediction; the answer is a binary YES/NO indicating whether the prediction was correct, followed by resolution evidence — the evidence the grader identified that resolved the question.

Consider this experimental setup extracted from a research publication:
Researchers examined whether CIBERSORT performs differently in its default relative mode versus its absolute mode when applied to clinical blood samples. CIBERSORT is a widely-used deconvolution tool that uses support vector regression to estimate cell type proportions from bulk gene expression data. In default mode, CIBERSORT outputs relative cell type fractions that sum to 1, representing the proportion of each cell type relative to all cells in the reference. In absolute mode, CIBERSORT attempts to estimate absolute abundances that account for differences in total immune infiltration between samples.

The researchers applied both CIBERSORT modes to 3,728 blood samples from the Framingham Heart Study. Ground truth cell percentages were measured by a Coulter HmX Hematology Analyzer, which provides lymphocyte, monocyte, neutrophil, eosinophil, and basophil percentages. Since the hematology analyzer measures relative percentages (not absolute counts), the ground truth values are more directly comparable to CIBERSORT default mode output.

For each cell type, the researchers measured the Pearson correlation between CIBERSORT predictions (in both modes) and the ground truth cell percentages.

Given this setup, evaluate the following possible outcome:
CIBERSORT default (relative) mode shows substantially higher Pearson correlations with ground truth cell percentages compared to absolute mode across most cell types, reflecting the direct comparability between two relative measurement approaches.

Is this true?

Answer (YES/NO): NO